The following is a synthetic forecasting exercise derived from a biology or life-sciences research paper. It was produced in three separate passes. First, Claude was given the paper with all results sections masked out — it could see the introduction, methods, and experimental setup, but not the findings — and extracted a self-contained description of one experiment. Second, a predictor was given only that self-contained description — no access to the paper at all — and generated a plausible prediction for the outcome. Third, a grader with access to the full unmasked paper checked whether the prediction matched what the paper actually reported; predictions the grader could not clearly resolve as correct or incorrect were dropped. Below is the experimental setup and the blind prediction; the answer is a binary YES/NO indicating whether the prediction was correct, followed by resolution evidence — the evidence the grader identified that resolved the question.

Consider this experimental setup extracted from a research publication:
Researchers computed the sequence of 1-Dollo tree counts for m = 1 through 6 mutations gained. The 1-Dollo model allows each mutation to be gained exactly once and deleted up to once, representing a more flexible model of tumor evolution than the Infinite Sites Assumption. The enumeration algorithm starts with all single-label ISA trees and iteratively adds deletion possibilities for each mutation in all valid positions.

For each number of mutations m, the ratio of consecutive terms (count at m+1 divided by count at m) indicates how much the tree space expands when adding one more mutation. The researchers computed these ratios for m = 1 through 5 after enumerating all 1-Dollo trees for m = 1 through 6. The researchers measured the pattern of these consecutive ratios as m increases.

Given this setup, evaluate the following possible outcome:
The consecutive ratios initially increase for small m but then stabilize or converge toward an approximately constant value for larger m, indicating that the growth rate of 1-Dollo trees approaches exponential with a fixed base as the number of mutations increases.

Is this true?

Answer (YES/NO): NO